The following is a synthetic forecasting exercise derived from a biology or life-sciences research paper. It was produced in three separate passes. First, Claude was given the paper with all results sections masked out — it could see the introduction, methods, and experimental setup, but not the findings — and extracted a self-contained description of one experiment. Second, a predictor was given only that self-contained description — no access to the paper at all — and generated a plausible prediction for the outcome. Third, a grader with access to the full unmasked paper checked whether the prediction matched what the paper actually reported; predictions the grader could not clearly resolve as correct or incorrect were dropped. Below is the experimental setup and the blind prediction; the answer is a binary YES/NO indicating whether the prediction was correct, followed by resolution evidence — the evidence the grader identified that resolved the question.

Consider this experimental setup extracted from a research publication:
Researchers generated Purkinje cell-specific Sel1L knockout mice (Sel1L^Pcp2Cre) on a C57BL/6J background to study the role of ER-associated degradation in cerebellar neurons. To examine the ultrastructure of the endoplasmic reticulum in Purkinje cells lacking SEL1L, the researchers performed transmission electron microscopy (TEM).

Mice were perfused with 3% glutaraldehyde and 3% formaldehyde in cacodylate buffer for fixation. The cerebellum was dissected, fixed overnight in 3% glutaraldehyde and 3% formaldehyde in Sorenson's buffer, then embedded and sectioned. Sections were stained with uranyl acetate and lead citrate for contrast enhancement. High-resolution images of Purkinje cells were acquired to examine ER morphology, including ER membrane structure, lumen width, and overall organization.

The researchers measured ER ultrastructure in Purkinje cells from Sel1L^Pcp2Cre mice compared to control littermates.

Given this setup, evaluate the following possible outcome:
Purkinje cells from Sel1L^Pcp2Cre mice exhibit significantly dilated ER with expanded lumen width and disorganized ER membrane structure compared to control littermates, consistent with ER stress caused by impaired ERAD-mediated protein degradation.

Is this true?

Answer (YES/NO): NO